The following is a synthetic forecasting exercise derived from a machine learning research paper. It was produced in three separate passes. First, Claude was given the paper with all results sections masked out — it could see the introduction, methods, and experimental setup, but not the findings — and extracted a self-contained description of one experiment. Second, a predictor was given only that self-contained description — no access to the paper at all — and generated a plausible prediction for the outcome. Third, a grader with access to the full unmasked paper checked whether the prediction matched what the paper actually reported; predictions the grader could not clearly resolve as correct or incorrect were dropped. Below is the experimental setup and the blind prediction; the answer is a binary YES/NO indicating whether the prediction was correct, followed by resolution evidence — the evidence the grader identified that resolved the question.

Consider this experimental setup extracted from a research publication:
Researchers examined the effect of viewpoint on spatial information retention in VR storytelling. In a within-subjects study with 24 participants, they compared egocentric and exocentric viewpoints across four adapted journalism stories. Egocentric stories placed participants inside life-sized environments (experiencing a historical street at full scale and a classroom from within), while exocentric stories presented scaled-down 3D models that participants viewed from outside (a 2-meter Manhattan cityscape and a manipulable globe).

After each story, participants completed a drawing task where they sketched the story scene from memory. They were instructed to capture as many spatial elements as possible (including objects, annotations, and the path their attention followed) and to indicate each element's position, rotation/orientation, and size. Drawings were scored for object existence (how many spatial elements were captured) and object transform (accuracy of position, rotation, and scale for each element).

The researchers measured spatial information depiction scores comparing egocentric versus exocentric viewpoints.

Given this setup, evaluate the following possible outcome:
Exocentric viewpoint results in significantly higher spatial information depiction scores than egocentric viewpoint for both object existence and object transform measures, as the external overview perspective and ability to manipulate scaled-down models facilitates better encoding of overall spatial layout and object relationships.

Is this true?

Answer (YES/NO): NO